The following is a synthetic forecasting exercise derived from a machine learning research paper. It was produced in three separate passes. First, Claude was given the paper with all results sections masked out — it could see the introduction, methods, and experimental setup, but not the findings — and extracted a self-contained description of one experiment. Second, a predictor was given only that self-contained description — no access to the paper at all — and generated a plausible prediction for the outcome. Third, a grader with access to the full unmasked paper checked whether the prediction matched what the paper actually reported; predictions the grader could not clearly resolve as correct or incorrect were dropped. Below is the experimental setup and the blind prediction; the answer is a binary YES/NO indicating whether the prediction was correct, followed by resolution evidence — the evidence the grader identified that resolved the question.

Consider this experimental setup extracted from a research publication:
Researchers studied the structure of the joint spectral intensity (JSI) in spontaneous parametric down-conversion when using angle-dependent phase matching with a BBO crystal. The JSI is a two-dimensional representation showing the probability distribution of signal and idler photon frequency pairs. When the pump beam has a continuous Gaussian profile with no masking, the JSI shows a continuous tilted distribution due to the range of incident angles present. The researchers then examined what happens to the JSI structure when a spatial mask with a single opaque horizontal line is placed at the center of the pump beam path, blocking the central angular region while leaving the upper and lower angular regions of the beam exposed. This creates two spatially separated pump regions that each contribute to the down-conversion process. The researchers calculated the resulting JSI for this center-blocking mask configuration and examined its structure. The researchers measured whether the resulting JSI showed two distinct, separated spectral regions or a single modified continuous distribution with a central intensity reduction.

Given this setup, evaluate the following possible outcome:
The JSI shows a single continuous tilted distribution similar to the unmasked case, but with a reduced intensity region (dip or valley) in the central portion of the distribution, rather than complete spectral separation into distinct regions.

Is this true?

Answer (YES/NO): NO